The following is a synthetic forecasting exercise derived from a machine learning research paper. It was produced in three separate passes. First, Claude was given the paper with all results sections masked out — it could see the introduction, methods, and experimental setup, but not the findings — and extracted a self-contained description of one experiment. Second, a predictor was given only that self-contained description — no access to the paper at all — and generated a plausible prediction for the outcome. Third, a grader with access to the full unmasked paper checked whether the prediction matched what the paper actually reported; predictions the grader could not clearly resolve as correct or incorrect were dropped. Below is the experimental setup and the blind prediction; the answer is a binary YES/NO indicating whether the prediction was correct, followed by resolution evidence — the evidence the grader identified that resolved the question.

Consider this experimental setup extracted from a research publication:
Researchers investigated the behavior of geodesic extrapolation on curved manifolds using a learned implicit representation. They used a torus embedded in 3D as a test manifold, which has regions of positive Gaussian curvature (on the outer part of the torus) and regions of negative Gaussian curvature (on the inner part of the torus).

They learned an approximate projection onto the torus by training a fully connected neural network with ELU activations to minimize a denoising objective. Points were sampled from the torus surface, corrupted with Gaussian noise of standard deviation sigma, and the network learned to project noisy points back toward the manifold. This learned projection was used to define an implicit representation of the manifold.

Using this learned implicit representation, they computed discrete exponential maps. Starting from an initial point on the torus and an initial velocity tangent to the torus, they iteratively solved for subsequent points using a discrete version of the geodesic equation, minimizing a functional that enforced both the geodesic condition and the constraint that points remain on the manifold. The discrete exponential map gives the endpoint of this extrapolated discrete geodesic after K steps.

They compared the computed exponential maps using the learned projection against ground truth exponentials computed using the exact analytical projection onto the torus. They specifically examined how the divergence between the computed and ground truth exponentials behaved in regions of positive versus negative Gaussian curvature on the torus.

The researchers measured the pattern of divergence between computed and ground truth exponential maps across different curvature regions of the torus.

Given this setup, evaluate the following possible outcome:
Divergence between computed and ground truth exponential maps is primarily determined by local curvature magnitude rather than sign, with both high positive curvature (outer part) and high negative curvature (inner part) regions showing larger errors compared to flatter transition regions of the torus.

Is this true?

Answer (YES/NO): NO